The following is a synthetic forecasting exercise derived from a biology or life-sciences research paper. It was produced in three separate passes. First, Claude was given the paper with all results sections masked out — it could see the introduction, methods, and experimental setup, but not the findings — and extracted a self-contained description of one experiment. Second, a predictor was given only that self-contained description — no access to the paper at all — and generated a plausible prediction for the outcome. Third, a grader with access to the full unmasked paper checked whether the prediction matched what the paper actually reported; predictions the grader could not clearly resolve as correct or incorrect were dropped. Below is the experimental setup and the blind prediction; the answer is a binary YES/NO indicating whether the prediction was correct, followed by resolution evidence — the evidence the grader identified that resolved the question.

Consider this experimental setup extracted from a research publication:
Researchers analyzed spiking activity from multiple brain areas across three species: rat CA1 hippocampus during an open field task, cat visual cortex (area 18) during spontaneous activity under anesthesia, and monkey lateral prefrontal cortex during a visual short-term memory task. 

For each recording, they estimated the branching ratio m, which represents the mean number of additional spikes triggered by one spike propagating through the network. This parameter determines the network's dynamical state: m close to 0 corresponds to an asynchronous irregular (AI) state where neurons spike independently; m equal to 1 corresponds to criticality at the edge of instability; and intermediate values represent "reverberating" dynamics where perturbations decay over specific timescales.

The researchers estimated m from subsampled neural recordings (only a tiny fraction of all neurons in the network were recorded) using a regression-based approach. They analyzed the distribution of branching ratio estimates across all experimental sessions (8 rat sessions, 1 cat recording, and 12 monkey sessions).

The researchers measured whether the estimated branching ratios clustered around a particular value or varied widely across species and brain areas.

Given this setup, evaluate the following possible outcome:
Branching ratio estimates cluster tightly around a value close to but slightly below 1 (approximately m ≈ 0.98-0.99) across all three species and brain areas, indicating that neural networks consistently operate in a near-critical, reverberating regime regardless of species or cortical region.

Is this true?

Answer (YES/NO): YES